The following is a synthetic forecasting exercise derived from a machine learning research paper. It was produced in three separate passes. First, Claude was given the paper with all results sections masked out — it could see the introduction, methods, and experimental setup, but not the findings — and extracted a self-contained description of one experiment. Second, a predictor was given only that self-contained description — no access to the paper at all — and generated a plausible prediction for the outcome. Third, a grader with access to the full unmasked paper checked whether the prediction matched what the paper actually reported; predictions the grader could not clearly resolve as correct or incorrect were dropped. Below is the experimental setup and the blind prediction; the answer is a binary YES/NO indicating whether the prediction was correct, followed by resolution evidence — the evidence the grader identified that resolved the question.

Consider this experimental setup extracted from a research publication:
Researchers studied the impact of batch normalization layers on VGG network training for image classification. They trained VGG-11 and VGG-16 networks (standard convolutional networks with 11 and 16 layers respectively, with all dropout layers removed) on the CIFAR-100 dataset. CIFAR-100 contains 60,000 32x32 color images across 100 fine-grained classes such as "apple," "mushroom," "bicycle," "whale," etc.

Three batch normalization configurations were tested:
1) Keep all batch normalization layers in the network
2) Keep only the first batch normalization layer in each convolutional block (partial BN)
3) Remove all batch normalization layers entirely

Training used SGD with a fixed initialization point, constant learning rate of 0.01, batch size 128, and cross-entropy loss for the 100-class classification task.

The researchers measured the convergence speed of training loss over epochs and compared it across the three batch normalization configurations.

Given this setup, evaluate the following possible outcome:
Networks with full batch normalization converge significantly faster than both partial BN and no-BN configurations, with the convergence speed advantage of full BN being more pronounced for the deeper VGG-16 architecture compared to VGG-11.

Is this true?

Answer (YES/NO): NO